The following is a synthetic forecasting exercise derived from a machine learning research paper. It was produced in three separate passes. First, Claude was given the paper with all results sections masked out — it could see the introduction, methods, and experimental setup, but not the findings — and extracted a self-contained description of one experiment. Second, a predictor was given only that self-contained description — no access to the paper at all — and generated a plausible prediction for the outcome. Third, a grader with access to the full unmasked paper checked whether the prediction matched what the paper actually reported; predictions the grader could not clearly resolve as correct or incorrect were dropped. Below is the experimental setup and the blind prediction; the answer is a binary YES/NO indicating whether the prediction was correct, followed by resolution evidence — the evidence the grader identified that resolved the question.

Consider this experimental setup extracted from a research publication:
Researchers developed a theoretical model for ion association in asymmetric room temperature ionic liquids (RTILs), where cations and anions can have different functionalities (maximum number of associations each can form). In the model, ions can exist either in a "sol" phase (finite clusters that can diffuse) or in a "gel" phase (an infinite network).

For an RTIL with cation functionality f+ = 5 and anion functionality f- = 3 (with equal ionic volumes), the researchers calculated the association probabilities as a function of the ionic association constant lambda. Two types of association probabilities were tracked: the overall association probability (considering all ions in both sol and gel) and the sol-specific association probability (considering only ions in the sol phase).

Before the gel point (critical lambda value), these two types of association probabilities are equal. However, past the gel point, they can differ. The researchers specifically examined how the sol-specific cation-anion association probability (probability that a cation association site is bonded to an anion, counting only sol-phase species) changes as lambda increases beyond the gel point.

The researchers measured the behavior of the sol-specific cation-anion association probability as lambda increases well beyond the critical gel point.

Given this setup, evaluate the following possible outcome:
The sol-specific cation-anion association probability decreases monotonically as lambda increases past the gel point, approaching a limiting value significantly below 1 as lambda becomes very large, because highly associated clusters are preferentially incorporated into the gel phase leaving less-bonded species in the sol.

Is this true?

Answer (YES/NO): YES